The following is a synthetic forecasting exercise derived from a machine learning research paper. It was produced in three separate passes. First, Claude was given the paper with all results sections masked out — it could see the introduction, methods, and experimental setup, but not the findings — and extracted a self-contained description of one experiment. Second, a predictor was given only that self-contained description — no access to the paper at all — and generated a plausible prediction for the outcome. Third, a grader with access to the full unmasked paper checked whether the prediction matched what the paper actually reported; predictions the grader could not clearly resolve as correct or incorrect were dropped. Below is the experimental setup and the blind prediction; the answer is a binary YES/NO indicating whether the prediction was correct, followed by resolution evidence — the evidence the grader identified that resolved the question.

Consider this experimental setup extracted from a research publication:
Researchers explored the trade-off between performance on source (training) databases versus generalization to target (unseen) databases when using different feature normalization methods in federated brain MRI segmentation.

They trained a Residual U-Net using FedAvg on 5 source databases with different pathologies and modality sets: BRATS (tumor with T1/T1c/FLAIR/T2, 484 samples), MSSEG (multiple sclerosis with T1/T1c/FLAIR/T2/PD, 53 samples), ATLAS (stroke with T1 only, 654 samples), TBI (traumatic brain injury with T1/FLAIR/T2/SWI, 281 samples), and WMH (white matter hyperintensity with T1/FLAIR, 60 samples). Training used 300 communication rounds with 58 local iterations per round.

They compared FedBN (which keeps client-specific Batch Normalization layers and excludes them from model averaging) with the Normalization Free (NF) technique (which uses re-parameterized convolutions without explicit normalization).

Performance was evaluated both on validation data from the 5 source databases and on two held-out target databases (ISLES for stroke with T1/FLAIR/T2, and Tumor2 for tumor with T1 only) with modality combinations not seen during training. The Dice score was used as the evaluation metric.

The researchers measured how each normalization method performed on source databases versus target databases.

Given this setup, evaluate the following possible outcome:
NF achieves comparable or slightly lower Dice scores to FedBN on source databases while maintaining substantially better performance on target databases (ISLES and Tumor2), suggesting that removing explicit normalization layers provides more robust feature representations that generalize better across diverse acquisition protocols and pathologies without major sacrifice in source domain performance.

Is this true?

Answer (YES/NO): NO